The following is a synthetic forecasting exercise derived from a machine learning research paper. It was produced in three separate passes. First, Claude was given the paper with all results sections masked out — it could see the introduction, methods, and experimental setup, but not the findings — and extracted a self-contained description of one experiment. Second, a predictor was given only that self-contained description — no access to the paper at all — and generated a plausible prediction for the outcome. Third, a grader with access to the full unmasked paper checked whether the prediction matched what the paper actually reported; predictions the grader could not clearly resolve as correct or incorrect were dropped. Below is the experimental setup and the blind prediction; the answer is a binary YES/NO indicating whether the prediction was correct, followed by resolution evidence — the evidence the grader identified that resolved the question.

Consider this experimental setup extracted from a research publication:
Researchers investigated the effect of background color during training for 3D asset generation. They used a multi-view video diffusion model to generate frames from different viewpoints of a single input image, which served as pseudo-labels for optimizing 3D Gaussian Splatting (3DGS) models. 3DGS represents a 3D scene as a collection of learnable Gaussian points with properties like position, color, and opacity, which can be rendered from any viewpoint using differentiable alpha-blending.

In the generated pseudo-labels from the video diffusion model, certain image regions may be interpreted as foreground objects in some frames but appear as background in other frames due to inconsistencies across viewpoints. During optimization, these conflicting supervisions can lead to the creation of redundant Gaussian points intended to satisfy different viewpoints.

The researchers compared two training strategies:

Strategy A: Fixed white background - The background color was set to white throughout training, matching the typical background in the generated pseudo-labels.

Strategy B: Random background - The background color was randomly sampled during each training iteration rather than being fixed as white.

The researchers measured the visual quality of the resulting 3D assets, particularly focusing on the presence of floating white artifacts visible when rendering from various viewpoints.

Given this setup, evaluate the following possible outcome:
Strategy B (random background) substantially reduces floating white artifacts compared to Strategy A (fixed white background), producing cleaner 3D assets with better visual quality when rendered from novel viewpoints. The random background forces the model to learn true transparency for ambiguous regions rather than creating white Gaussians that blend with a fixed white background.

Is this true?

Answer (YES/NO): YES